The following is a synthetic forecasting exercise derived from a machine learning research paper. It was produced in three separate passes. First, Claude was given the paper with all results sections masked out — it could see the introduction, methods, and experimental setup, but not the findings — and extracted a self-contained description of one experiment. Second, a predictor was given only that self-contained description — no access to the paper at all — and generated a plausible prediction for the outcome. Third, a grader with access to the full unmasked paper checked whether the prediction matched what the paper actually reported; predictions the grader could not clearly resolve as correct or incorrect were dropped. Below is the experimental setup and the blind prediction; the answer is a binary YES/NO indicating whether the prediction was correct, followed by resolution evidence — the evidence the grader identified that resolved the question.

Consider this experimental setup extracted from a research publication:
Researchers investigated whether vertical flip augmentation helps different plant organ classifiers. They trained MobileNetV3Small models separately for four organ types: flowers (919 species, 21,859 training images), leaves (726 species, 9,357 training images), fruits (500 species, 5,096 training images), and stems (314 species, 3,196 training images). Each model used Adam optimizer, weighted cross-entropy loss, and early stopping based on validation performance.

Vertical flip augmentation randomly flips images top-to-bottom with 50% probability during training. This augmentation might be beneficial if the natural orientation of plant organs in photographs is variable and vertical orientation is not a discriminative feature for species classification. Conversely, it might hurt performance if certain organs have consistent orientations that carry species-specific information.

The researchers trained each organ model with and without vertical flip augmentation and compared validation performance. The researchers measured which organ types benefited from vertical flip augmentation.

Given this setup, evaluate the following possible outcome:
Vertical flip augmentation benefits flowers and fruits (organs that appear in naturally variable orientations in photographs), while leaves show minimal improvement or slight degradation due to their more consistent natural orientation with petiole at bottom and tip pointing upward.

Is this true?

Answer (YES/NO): NO